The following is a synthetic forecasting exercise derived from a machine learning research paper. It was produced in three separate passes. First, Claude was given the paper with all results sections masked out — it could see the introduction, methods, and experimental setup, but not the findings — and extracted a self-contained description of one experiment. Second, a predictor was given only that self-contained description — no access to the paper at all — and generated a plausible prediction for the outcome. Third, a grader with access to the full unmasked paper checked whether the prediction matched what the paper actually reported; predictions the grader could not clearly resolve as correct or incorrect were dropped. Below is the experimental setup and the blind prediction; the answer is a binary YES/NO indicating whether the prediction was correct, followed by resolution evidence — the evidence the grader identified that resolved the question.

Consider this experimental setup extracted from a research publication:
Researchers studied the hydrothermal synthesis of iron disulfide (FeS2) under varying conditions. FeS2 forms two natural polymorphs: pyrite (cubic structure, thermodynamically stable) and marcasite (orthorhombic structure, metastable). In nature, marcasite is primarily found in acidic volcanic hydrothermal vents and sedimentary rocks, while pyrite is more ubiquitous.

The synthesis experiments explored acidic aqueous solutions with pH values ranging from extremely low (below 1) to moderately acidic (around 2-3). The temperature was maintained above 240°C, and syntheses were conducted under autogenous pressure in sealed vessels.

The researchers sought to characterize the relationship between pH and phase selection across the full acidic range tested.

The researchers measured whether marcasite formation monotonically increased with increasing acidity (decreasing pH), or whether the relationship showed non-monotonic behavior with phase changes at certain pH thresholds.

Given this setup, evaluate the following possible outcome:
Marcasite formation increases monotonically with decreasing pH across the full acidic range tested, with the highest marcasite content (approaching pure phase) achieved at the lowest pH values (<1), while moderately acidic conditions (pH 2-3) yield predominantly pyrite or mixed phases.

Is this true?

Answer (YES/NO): NO